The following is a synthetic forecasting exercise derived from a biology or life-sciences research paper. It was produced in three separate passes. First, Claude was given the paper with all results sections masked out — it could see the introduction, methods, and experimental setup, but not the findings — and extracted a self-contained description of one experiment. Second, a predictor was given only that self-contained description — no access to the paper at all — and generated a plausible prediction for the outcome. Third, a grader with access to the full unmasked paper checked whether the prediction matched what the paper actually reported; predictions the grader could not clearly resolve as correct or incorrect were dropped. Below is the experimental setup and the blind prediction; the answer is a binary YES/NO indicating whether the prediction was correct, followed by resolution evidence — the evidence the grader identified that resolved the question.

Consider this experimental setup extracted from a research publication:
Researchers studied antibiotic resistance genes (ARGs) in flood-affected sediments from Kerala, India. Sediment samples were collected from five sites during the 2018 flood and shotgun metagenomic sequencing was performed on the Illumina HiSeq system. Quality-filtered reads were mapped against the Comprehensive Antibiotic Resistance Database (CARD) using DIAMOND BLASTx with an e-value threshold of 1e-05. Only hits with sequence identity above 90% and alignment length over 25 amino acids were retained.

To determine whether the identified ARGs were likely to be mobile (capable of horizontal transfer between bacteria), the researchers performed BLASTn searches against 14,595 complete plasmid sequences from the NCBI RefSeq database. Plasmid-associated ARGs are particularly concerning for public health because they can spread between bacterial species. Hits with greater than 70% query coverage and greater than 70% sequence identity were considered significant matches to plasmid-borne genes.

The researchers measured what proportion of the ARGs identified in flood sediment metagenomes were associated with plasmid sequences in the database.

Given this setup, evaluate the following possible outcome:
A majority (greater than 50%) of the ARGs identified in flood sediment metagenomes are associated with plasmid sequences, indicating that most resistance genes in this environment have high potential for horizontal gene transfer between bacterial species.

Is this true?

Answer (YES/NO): NO